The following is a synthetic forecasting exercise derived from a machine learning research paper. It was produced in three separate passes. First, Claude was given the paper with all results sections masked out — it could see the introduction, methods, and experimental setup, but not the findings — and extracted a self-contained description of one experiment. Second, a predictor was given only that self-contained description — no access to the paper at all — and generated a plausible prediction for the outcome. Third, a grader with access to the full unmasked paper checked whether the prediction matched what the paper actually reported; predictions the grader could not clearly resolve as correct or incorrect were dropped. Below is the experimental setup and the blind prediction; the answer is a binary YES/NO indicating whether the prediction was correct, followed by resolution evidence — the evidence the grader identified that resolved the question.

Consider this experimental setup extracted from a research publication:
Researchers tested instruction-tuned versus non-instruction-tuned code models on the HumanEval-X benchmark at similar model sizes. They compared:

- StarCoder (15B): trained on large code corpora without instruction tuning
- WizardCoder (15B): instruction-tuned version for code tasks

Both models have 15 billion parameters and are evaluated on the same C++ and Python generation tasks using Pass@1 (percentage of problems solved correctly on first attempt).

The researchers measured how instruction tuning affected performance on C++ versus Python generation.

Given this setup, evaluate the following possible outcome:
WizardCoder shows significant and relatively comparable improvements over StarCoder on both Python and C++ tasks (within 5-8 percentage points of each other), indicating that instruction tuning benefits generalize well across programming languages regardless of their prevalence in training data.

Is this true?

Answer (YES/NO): NO